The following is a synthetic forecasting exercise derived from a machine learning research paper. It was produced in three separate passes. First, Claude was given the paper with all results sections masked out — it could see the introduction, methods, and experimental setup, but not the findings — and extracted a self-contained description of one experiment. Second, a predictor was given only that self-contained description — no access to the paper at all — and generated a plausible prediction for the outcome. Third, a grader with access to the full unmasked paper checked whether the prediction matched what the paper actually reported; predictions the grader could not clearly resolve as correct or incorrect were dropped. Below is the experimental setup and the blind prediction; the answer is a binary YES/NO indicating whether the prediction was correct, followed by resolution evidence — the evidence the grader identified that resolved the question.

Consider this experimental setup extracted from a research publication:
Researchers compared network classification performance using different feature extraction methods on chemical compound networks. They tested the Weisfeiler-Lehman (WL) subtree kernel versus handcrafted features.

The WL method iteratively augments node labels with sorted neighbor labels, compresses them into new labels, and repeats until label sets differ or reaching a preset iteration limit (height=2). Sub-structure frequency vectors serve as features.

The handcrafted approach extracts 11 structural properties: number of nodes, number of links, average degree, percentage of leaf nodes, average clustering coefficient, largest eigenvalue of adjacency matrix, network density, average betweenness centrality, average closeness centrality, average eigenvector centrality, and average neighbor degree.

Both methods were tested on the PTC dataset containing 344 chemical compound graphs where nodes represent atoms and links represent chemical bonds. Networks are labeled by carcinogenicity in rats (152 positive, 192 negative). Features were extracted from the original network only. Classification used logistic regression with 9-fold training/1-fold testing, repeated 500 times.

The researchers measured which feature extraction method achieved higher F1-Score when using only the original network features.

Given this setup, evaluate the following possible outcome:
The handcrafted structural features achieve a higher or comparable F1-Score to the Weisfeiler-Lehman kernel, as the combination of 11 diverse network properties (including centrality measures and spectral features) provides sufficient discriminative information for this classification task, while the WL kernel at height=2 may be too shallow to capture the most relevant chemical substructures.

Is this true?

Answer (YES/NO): YES